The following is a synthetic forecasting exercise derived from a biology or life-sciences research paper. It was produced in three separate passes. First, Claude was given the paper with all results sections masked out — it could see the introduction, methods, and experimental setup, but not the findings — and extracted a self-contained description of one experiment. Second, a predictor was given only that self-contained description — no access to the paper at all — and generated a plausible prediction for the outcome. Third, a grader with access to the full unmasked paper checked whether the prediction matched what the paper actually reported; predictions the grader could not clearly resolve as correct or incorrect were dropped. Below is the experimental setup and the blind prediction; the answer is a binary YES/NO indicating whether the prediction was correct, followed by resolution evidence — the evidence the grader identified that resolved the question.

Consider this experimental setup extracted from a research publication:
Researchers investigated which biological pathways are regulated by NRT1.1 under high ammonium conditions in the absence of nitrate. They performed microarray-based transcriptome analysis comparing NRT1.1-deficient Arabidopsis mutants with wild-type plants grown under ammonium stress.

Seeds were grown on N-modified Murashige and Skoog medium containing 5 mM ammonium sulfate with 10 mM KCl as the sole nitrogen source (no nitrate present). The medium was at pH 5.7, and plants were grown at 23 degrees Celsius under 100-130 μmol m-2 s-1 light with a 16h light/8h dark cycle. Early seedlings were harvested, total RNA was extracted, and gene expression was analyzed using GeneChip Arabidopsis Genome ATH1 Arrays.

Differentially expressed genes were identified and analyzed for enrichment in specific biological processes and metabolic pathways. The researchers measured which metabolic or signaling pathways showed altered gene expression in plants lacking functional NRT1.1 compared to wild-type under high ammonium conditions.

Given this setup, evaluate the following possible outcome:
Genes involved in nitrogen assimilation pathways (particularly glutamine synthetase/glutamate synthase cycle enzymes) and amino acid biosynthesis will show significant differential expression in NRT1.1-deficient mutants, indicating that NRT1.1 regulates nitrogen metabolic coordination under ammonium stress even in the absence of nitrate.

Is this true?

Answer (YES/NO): NO